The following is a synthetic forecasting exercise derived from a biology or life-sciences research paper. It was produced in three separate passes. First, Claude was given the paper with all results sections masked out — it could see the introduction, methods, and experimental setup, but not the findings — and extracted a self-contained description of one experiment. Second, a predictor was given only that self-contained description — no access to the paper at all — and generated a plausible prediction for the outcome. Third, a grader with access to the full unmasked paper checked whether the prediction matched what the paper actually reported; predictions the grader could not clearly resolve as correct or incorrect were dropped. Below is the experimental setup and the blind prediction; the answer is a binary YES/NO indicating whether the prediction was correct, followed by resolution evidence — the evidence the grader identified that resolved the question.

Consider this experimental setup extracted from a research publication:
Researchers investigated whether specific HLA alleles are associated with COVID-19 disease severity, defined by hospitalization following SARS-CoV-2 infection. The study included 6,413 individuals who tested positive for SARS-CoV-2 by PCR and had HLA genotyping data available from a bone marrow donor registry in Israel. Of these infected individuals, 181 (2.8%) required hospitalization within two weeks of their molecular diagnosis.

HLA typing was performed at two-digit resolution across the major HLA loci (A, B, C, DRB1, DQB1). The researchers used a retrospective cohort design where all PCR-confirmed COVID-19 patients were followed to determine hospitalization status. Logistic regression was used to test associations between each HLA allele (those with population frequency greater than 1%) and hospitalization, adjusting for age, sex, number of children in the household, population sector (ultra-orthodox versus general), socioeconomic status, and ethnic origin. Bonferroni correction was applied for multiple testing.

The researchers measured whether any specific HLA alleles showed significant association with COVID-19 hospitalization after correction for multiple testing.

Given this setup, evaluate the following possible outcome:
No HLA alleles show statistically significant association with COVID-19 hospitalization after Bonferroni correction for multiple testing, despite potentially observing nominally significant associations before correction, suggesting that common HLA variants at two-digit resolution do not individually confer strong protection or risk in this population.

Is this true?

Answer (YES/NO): YES